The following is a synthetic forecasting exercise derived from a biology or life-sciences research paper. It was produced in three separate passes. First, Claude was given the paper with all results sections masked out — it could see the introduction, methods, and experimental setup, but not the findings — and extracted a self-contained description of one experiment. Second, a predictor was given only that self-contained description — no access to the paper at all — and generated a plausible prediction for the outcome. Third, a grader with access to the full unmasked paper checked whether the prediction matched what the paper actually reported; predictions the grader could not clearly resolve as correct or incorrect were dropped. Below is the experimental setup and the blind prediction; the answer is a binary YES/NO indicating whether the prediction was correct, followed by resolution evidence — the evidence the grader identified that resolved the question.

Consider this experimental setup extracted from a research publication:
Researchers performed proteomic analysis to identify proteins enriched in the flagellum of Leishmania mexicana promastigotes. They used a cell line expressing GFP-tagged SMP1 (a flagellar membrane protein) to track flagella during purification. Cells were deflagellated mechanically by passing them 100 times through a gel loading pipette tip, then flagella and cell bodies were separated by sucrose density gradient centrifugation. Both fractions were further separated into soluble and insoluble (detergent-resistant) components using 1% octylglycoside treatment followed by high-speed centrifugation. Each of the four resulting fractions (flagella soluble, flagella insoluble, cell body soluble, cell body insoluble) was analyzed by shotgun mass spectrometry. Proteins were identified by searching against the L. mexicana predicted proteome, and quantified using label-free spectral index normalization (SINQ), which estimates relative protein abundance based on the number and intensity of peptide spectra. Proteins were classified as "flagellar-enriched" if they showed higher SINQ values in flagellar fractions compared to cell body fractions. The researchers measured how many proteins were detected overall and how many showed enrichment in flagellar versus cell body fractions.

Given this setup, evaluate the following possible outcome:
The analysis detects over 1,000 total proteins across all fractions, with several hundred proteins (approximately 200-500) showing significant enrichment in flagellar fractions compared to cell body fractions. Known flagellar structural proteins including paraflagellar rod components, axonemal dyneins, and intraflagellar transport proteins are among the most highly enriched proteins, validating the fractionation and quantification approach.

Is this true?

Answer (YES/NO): NO